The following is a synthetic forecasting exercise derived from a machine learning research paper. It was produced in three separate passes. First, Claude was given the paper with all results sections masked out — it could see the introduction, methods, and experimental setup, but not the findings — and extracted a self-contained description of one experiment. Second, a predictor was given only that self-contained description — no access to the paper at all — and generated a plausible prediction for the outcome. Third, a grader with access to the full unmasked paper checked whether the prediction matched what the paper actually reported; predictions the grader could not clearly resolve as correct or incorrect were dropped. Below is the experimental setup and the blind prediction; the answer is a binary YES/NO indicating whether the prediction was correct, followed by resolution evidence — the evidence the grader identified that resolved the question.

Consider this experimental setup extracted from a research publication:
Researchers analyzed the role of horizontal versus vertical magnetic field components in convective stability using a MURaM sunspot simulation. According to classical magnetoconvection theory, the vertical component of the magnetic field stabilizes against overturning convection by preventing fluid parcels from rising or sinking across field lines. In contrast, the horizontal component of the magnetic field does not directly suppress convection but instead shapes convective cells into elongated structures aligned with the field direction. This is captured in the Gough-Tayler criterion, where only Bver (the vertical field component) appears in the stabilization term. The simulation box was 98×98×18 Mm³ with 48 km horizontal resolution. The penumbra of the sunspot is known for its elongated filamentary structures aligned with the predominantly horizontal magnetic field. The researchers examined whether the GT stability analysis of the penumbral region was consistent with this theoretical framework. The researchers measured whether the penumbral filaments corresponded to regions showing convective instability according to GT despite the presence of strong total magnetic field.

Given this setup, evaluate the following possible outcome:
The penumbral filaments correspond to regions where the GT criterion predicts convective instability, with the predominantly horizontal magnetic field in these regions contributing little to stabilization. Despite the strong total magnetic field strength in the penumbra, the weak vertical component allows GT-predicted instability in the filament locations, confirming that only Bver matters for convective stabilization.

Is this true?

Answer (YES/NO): YES